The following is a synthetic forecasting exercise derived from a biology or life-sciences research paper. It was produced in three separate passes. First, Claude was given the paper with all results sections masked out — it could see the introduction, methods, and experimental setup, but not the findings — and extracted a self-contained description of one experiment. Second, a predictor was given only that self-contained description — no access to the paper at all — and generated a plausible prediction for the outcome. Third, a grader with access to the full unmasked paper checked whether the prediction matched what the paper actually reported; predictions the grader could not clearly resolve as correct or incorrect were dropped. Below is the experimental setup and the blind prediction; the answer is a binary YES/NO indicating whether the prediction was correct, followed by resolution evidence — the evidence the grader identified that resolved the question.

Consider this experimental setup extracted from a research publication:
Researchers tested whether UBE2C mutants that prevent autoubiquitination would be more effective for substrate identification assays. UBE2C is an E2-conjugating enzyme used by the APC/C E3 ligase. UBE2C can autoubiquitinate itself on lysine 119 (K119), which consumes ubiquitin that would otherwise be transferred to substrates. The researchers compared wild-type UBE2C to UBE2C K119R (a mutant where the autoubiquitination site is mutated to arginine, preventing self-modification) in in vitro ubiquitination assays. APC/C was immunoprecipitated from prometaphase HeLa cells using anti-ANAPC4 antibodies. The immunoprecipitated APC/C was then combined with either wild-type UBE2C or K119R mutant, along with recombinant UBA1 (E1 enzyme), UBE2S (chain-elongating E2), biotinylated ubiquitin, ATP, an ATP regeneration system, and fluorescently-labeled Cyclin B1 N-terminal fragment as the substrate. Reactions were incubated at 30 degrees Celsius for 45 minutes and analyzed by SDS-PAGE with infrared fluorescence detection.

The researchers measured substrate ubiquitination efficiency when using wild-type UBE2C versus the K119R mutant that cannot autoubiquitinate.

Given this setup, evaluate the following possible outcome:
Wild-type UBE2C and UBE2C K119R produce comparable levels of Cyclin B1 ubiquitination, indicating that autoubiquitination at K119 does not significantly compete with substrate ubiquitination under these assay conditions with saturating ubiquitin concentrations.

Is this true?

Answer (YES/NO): YES